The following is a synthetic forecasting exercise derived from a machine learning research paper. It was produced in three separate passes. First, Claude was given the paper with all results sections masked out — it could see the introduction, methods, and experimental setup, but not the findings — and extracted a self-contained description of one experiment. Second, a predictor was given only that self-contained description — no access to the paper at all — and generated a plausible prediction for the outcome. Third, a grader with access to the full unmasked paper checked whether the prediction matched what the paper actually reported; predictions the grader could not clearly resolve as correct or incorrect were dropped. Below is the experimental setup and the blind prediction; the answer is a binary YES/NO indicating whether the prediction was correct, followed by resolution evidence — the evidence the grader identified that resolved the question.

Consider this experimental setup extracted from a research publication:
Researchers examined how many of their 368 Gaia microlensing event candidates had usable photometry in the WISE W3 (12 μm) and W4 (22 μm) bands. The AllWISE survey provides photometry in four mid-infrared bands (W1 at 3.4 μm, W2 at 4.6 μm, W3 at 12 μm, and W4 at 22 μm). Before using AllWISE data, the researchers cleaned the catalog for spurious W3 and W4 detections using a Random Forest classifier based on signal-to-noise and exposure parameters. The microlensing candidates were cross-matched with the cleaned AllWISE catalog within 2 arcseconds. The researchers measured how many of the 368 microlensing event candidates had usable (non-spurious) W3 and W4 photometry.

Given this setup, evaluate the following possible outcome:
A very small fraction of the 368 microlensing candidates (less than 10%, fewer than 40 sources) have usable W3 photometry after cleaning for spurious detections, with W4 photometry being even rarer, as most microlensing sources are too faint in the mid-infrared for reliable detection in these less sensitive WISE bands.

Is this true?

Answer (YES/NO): NO